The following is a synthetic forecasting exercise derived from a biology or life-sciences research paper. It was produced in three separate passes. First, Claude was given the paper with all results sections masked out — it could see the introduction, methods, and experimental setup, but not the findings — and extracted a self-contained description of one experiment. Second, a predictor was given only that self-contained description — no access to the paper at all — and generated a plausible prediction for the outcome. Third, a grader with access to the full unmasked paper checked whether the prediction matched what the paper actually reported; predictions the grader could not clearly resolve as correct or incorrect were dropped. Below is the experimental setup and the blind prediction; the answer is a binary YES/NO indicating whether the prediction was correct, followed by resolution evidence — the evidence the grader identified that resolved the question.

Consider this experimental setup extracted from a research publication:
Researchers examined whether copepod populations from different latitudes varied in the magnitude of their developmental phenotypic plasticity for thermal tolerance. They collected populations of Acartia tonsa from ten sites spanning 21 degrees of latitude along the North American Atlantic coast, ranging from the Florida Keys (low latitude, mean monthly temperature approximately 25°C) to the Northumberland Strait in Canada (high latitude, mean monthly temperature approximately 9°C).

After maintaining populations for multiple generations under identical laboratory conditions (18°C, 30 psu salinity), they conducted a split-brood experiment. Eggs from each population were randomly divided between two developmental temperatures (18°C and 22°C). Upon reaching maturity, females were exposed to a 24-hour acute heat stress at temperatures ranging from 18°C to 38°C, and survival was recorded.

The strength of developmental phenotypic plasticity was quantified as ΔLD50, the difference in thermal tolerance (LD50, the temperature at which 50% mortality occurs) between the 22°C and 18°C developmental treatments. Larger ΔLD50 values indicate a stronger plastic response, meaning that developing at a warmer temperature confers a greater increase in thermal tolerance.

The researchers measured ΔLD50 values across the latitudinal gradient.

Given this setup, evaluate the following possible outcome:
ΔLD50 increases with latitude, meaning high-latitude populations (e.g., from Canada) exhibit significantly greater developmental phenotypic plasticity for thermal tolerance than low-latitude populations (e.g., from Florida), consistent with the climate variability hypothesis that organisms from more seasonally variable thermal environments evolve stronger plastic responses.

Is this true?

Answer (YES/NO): YES